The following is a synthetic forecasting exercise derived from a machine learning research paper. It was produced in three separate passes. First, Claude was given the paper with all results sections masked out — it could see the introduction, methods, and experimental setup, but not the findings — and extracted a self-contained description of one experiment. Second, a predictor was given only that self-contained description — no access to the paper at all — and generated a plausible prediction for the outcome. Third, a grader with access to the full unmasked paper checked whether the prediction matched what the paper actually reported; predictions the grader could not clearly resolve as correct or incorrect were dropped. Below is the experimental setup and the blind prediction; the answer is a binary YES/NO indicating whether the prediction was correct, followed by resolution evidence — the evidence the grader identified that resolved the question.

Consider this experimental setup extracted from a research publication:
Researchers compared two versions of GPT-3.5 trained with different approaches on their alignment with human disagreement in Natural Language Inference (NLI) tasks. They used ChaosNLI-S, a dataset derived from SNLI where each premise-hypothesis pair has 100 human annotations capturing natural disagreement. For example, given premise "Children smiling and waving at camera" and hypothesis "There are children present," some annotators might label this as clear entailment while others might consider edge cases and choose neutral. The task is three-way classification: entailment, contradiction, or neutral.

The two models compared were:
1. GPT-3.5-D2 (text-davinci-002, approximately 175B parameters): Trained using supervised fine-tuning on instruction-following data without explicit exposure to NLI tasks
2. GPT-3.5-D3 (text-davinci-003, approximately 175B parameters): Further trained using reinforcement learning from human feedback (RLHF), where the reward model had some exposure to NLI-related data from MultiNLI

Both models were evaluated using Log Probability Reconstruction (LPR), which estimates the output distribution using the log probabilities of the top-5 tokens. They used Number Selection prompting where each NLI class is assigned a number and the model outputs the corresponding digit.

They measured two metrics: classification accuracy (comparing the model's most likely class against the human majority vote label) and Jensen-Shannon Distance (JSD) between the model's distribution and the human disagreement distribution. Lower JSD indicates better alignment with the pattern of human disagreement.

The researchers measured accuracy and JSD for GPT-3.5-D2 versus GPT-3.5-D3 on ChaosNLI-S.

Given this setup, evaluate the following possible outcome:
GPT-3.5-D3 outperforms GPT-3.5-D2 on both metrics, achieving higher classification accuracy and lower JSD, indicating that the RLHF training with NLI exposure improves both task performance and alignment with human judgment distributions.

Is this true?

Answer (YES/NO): NO